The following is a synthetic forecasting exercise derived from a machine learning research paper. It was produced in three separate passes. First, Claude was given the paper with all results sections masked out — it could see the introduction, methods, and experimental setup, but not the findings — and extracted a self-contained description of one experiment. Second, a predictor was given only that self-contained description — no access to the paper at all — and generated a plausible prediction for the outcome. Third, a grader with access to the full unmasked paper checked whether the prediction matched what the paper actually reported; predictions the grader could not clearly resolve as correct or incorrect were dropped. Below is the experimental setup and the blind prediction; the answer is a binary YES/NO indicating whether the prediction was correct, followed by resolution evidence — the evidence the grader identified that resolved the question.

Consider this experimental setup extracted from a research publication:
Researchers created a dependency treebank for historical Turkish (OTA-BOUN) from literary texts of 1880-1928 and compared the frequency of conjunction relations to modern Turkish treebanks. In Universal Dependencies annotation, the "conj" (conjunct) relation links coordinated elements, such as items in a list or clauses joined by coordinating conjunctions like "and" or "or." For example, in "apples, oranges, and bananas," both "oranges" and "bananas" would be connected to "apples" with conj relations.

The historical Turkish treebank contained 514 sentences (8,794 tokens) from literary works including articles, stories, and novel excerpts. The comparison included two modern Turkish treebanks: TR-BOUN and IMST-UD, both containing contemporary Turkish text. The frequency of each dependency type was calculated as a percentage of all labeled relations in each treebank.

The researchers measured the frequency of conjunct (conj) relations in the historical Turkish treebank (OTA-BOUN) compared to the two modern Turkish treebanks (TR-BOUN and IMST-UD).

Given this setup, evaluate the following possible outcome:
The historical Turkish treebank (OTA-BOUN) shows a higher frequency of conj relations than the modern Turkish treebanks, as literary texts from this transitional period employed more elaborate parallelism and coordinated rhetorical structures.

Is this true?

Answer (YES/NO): YES